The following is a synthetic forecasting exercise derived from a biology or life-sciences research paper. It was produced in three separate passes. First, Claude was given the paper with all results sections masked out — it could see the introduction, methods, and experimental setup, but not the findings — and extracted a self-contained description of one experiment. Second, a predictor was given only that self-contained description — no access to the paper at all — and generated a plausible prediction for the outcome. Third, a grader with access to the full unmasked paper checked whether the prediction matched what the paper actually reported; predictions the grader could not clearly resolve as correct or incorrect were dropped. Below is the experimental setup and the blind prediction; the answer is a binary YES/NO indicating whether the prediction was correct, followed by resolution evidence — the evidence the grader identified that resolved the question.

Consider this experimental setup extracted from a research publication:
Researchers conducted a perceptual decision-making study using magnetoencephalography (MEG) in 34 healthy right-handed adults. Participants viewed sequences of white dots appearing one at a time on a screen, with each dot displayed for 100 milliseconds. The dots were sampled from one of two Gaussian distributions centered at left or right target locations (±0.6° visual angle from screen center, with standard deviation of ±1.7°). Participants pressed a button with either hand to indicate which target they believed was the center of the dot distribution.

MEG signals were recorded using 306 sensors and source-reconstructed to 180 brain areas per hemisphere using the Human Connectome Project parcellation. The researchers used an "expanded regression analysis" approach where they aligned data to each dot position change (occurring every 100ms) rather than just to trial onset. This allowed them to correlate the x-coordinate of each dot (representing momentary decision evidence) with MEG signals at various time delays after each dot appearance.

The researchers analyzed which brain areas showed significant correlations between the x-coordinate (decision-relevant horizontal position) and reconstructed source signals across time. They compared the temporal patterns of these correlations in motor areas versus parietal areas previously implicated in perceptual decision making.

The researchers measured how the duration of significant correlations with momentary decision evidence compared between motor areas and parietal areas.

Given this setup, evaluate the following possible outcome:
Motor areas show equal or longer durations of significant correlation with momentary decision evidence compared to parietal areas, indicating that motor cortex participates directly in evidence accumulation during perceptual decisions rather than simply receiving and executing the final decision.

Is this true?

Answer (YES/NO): YES